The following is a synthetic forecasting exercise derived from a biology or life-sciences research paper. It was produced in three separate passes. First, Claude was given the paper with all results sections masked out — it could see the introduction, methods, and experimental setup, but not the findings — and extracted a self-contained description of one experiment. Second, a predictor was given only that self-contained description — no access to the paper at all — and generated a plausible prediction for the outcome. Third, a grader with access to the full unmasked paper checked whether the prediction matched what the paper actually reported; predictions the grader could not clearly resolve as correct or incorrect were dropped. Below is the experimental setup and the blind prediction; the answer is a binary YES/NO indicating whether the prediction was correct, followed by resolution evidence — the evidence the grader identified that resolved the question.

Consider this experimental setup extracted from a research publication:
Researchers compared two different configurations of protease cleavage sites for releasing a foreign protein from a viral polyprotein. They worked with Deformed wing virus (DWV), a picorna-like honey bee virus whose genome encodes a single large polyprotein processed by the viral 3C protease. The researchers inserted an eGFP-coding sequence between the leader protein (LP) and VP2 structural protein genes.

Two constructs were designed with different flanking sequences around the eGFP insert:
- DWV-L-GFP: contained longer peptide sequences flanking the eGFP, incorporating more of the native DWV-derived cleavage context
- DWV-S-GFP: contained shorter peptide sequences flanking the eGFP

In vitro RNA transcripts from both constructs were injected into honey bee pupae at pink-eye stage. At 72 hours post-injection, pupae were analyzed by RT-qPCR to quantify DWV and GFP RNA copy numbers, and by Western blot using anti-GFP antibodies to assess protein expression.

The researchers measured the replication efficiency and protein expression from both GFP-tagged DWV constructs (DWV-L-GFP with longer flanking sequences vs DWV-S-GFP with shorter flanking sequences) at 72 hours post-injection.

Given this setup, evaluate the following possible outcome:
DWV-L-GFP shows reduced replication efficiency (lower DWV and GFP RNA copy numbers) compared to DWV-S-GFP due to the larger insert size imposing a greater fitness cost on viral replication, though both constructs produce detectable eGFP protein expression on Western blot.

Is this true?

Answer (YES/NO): NO